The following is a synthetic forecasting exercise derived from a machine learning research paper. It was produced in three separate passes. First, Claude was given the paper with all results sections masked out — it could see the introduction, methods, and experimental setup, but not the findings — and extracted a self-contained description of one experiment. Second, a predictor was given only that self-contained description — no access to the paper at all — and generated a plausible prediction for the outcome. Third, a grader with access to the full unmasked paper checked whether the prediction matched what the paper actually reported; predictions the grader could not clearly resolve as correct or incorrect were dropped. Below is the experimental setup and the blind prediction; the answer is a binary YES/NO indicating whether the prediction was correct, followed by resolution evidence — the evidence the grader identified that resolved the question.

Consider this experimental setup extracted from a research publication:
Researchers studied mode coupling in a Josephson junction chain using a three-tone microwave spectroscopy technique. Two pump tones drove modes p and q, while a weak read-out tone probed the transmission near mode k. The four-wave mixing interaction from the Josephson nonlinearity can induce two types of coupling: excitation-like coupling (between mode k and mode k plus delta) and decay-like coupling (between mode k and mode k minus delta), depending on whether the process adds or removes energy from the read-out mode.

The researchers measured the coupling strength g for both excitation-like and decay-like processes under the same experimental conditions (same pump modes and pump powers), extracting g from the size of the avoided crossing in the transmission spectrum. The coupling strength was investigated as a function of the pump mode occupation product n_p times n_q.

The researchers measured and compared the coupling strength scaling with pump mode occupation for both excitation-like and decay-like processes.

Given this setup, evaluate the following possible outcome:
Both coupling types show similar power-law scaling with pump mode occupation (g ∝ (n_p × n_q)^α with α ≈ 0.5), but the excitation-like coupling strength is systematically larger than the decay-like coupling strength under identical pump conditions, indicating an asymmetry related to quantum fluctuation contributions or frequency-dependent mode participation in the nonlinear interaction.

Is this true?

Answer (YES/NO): NO